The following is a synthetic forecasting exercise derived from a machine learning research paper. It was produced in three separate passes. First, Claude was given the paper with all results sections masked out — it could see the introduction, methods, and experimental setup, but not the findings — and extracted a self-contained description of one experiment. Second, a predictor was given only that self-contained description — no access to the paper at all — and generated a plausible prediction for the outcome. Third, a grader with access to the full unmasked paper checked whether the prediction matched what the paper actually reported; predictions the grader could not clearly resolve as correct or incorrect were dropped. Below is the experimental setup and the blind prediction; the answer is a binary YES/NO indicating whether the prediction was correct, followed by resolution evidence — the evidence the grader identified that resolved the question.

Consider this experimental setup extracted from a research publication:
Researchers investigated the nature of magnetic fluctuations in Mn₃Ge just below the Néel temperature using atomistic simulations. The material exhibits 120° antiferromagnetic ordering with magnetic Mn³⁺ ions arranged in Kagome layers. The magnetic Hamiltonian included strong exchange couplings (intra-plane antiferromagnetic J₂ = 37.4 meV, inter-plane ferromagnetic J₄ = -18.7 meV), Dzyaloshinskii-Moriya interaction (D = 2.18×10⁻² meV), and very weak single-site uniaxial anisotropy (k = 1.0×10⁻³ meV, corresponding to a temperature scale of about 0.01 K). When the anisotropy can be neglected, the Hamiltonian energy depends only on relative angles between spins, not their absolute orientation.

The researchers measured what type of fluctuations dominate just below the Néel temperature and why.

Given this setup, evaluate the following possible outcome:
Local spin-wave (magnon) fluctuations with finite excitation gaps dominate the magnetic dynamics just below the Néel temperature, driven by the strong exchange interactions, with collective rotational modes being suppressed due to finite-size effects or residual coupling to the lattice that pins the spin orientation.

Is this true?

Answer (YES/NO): NO